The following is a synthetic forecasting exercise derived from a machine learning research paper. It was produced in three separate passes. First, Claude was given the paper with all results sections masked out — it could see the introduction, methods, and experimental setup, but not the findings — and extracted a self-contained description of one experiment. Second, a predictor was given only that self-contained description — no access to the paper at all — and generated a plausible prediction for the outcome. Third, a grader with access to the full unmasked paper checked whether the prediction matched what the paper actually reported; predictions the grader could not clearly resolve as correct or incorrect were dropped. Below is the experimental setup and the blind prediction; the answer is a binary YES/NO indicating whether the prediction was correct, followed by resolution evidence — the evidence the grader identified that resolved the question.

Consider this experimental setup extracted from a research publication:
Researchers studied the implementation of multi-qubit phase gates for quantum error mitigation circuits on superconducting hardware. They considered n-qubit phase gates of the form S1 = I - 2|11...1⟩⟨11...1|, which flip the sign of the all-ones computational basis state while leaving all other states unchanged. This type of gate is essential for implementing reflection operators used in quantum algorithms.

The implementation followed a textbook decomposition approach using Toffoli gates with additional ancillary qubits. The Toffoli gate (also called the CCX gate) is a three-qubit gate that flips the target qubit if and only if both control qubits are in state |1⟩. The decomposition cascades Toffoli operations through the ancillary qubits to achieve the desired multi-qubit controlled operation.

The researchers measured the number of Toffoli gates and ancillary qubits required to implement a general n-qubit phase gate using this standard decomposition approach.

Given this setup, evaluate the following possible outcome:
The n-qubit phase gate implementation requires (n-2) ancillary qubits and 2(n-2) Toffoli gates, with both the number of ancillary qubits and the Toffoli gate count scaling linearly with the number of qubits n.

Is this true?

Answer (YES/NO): NO